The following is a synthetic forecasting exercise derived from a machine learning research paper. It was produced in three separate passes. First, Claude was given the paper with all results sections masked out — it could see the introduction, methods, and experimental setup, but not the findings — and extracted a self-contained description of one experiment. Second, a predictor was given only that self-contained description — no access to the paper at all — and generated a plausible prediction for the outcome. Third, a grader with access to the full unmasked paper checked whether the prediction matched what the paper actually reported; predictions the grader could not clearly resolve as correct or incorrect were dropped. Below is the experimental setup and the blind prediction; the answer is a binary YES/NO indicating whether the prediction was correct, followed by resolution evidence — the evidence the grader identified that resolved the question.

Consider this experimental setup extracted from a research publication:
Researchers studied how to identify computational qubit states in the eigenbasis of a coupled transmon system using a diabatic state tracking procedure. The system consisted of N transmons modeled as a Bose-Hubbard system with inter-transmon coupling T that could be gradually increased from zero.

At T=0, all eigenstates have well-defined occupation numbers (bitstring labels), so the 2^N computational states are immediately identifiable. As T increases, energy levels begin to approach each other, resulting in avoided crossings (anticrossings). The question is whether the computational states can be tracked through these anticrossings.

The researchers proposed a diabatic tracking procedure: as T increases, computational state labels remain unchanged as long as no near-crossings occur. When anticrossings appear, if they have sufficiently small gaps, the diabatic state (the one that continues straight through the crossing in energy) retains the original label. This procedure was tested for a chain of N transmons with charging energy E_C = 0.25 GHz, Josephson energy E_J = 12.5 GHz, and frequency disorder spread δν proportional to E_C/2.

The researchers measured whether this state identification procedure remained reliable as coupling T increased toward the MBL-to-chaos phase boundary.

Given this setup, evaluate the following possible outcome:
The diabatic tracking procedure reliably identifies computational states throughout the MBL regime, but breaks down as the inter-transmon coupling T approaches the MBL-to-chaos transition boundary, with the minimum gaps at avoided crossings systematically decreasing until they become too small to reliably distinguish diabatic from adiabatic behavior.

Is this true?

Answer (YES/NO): NO